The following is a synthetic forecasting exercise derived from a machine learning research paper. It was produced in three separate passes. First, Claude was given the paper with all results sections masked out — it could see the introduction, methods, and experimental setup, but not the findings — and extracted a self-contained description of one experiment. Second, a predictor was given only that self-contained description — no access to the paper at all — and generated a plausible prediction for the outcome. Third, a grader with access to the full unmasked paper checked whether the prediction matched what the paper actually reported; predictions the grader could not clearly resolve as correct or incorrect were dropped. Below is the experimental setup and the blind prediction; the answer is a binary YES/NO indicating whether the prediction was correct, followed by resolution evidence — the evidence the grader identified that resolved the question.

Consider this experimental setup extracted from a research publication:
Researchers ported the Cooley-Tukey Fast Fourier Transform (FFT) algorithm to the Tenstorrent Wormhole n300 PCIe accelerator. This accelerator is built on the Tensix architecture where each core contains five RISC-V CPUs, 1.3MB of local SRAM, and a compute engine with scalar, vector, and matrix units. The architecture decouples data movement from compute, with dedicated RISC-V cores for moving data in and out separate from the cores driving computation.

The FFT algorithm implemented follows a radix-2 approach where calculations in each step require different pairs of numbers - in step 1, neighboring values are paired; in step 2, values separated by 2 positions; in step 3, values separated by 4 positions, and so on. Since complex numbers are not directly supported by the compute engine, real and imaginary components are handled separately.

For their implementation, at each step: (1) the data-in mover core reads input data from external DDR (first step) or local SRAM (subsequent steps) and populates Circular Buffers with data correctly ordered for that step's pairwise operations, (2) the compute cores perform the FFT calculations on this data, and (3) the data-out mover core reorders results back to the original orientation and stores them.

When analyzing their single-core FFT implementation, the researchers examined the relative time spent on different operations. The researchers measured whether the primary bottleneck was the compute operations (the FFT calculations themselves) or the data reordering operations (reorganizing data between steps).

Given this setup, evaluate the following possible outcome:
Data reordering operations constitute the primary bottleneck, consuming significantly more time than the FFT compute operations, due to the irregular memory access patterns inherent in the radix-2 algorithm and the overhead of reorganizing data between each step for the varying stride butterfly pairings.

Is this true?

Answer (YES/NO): YES